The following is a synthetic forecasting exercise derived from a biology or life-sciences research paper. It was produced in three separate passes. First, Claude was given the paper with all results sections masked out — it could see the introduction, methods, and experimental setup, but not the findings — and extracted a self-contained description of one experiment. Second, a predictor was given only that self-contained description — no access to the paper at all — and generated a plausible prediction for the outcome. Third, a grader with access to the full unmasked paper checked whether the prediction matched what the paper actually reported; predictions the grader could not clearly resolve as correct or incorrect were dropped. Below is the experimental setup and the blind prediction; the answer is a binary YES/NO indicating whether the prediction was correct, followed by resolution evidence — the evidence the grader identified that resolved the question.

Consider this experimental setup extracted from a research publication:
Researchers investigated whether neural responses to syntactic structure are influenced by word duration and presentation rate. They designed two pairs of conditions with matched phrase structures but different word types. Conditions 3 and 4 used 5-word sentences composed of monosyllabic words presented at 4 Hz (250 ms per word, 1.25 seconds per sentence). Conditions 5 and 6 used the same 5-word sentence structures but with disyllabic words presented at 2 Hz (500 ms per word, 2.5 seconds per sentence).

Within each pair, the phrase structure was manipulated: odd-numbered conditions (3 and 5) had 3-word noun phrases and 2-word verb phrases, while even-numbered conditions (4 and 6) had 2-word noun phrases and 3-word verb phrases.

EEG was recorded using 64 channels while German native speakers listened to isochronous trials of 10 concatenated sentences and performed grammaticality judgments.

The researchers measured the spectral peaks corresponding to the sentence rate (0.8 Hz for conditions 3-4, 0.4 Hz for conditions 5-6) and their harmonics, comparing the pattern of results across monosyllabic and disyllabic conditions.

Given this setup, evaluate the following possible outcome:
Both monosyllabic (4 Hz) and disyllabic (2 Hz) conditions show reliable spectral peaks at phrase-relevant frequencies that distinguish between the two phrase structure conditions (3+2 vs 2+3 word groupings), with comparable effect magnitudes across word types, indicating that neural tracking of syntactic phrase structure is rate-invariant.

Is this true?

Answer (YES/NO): NO